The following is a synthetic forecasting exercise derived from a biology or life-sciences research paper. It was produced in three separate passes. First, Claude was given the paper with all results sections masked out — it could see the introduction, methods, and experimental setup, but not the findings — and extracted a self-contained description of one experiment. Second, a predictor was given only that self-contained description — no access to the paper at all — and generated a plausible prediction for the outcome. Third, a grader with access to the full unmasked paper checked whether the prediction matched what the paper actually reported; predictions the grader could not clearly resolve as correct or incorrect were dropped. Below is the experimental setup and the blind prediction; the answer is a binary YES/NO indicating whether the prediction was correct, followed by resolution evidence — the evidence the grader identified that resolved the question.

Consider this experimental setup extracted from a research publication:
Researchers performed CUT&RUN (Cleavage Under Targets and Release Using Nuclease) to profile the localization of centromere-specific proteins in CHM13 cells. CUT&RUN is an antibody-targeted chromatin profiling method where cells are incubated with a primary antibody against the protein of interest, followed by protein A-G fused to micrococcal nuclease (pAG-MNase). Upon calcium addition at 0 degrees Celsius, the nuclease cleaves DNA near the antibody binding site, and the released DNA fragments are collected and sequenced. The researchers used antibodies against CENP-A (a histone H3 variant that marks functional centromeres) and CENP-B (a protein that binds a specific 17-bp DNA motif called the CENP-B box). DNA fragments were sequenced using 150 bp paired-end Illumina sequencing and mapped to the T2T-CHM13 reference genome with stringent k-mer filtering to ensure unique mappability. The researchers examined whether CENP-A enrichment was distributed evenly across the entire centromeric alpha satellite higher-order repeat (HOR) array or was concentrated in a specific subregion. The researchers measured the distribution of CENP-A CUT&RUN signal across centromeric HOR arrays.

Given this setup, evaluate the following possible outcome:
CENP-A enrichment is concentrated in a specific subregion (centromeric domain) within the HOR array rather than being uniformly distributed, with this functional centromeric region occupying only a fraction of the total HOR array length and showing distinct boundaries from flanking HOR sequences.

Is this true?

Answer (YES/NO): YES